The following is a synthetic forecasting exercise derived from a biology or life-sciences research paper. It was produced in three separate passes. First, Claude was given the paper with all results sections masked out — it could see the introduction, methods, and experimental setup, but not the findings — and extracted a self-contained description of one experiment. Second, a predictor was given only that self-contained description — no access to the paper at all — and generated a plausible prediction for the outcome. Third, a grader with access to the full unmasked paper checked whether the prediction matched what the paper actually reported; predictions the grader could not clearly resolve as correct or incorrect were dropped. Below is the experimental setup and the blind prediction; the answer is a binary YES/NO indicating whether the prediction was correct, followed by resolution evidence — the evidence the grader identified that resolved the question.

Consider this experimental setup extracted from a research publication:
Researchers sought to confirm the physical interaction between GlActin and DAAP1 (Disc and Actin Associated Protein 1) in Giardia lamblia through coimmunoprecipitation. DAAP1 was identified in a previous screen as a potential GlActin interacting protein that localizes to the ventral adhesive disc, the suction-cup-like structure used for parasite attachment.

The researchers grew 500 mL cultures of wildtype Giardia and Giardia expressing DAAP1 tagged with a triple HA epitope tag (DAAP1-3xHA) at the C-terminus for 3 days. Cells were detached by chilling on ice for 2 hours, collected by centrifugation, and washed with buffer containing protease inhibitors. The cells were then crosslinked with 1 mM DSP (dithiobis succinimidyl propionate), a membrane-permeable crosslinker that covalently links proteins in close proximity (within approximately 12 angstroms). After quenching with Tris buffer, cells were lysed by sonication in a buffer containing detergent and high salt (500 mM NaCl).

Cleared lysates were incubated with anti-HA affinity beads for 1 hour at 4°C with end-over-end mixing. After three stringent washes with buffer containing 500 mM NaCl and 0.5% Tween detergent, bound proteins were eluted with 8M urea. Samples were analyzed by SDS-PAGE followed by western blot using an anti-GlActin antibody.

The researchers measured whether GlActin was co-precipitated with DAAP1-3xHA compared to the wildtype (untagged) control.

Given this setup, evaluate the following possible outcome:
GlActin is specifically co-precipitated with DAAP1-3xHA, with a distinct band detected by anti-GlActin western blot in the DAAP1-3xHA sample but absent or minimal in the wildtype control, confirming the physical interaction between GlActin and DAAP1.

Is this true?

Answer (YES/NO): YES